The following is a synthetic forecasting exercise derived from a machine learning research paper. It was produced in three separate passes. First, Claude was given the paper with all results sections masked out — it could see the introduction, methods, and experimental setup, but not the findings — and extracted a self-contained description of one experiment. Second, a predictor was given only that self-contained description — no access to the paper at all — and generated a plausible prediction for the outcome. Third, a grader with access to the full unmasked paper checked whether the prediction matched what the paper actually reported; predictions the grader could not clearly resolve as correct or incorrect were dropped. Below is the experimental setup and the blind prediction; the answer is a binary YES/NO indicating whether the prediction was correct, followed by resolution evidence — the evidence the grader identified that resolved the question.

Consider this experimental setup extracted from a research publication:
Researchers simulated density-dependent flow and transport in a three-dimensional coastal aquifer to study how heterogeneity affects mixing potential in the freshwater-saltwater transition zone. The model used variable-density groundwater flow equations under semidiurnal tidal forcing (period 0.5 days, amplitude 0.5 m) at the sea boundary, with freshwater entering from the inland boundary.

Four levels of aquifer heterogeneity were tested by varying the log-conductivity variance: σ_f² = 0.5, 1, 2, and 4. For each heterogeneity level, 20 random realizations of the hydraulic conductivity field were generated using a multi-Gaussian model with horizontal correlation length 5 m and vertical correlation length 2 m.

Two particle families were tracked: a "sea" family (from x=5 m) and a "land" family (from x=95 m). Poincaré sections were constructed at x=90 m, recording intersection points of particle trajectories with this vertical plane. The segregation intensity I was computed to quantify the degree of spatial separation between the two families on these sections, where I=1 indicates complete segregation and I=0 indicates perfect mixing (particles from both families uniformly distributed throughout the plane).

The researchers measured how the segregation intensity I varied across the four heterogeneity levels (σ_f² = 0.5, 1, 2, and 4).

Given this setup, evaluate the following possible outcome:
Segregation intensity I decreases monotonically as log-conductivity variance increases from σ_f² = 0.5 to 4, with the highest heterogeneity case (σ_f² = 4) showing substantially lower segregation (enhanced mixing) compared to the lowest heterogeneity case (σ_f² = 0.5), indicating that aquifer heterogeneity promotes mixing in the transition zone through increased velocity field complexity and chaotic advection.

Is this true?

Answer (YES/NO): YES